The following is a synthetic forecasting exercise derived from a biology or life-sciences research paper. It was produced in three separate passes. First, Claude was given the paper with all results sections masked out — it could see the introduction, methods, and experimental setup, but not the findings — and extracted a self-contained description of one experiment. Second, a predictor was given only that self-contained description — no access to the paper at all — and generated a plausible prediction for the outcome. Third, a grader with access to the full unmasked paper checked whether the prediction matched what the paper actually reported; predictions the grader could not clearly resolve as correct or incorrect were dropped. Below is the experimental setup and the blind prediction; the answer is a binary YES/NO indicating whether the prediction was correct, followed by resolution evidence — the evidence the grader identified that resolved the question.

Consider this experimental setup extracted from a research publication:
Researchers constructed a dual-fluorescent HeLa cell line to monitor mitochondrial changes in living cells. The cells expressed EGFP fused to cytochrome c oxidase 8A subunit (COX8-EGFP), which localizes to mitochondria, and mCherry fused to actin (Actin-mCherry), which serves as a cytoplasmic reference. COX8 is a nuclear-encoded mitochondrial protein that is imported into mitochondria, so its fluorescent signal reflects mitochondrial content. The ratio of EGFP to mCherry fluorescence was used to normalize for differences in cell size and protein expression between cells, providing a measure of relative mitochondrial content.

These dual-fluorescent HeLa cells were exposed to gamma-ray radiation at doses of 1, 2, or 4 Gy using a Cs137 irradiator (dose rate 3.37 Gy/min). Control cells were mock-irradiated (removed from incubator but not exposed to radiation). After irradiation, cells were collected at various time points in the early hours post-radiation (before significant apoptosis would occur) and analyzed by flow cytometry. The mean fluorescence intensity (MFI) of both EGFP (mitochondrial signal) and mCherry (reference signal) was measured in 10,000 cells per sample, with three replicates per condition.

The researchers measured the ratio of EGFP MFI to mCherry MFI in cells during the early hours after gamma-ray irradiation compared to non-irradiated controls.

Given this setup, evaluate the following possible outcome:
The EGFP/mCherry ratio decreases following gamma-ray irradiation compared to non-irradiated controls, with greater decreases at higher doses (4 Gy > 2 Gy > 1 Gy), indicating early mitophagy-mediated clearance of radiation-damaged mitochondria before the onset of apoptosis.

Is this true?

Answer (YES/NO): NO